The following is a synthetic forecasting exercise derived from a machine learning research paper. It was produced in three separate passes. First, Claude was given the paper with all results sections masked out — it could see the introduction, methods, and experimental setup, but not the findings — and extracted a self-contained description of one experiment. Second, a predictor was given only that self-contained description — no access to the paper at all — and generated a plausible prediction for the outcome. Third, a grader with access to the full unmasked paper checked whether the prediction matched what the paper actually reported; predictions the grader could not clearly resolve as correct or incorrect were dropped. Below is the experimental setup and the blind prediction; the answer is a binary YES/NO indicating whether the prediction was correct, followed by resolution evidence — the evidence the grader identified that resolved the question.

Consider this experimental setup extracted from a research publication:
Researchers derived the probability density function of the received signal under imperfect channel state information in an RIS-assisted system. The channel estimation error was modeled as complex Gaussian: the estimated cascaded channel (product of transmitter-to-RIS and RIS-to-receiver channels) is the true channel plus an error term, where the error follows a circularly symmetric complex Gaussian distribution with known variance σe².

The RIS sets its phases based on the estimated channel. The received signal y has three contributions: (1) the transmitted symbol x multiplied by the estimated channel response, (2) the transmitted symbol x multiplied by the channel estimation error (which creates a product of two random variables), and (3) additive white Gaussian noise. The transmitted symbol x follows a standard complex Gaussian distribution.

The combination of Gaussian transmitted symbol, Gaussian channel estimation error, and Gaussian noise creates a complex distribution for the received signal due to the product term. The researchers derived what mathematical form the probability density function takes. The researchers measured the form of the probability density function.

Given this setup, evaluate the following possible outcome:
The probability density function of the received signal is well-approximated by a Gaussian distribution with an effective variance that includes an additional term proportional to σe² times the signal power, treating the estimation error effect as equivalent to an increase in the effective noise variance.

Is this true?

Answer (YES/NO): NO